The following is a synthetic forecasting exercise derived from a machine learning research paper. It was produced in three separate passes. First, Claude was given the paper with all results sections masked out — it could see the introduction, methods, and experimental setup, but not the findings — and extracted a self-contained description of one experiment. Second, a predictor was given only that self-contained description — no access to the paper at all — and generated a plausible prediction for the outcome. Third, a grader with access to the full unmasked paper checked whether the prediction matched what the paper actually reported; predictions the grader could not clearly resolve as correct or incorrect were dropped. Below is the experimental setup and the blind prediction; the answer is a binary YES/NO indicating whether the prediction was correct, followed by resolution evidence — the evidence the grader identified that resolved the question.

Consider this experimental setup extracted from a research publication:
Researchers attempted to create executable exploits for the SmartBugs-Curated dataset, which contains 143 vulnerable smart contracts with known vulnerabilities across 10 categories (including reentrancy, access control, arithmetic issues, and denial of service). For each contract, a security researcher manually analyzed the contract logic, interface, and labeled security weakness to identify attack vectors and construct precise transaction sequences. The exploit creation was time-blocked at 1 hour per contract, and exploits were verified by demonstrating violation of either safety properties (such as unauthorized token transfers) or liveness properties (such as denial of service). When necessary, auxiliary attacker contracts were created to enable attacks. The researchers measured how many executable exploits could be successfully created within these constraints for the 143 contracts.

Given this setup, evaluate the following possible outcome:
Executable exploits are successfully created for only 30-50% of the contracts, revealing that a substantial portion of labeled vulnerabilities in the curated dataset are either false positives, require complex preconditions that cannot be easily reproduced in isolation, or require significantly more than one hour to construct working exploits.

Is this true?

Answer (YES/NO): NO